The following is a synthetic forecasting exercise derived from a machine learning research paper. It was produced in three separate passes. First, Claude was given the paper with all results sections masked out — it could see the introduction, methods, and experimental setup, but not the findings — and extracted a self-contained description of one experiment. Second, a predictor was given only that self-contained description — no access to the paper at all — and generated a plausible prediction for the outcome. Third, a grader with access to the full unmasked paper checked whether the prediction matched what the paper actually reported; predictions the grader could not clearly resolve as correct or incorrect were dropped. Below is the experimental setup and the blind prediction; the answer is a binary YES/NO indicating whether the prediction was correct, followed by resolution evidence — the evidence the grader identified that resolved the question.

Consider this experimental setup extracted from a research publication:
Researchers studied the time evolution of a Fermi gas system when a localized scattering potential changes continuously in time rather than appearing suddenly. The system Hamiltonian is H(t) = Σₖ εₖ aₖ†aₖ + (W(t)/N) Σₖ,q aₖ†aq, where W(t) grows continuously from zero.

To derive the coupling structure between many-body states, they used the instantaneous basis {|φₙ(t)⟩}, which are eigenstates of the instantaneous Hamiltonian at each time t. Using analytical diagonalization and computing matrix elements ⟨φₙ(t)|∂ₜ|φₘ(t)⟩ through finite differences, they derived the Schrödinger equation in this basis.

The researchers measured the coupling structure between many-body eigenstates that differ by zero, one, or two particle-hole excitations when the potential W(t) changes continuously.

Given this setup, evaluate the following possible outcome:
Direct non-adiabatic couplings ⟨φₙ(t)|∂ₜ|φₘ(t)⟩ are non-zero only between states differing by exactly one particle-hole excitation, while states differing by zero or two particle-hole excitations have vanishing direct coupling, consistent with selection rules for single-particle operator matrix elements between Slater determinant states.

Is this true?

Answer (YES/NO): YES